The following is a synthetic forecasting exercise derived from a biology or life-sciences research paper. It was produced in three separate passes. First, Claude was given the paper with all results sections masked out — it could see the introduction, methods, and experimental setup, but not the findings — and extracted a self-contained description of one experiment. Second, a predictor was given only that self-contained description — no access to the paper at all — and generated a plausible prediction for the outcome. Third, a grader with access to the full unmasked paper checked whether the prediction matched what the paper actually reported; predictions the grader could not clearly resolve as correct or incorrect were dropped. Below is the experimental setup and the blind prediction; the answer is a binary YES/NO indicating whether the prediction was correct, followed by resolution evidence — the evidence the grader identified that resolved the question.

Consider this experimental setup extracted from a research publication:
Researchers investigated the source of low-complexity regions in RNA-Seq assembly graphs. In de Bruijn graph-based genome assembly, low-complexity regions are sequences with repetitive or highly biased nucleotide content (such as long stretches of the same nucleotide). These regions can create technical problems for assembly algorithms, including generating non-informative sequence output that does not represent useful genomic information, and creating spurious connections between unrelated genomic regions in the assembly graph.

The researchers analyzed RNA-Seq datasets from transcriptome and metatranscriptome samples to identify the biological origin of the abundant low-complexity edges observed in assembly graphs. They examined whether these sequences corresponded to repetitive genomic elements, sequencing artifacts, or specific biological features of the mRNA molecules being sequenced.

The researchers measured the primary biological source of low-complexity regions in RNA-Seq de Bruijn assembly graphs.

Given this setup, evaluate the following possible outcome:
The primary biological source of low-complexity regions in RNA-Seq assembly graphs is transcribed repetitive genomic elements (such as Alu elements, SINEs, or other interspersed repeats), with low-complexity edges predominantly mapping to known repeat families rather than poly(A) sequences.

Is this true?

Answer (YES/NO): NO